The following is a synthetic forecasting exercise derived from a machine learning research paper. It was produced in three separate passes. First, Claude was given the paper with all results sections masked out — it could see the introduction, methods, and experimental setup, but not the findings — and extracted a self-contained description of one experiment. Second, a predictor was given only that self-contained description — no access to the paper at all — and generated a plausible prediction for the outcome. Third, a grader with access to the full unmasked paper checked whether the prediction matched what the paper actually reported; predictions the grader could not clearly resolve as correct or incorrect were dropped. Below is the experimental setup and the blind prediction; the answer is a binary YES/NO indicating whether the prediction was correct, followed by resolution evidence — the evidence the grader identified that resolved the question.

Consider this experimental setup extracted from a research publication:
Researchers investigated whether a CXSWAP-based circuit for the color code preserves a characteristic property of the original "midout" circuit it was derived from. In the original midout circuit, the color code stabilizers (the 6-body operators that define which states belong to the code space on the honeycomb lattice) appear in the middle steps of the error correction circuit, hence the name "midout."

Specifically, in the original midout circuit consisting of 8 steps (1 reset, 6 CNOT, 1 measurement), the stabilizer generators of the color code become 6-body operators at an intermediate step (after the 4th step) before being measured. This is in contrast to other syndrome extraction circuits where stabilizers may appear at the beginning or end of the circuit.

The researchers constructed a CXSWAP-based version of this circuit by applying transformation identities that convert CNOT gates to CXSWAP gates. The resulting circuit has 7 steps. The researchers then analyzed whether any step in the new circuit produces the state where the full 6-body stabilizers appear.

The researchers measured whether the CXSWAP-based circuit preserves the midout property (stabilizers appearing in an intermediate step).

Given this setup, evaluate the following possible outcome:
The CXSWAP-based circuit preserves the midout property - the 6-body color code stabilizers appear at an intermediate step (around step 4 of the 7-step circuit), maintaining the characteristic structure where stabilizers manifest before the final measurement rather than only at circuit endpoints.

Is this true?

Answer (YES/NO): NO